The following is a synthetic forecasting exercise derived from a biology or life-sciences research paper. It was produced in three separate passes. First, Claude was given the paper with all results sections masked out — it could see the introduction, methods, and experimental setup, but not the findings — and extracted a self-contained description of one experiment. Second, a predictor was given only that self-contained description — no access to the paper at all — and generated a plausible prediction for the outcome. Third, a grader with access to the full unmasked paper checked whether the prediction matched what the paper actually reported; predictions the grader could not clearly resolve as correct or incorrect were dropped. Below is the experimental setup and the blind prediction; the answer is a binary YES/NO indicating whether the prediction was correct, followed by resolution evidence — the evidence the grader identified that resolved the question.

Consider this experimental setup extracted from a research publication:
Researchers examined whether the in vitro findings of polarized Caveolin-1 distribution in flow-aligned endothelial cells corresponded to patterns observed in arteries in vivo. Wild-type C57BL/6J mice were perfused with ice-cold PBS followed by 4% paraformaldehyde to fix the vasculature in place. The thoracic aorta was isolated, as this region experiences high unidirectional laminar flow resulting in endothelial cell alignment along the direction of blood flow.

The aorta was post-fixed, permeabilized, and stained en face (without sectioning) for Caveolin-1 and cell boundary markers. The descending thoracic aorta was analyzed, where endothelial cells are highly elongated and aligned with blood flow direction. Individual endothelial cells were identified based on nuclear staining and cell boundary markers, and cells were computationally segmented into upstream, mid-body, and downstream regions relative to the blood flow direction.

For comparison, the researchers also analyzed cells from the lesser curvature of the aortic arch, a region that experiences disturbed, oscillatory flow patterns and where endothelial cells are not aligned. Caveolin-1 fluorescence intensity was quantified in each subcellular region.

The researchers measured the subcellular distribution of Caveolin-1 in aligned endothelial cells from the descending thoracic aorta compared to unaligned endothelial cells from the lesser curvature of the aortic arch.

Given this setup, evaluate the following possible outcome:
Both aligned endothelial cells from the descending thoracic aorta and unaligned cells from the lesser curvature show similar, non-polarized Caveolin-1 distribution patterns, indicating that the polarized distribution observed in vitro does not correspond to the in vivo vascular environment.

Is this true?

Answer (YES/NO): NO